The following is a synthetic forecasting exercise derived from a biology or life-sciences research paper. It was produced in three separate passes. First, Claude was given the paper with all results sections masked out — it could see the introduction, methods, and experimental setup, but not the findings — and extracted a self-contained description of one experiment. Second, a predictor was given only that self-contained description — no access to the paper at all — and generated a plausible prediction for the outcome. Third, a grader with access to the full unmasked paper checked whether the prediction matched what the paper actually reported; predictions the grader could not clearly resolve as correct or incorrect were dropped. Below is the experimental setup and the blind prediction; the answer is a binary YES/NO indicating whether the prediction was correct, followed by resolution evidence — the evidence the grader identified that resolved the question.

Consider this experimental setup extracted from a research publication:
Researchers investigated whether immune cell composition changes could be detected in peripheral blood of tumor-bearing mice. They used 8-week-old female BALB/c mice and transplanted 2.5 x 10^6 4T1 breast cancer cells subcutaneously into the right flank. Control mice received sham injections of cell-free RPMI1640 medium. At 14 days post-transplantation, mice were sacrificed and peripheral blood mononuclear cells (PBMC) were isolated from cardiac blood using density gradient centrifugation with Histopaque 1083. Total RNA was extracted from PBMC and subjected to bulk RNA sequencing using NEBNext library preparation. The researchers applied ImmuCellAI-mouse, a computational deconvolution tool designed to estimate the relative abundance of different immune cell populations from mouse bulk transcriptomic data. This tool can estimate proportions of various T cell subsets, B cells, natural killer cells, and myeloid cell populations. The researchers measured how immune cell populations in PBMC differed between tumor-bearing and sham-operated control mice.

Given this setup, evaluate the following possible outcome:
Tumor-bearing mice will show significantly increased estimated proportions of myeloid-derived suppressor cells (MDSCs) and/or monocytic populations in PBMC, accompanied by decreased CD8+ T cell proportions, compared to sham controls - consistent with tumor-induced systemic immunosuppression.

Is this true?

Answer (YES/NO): NO